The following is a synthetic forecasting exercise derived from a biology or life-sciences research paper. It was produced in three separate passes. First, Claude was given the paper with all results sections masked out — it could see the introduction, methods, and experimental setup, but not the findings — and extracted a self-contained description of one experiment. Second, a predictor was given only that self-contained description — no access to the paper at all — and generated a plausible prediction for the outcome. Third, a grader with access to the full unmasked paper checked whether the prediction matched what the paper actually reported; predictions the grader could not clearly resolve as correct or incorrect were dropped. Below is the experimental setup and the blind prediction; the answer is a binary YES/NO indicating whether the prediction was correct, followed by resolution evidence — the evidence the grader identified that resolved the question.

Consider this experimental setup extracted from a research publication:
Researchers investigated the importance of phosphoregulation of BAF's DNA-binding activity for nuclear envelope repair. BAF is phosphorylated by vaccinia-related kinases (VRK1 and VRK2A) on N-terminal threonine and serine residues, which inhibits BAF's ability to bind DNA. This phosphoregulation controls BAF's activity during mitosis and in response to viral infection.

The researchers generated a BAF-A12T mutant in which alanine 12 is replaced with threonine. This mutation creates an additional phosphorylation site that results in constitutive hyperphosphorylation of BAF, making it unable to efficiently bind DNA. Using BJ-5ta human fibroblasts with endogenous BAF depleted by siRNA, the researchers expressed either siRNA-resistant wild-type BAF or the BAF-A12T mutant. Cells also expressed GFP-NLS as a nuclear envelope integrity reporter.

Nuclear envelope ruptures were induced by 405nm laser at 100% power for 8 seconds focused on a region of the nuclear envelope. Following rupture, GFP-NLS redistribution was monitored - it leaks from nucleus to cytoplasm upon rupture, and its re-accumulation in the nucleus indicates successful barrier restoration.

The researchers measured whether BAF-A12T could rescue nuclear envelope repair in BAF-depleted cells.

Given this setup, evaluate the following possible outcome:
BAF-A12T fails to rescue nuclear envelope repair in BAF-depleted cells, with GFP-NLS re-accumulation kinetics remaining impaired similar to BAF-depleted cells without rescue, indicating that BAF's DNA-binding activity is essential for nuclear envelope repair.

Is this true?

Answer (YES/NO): NO